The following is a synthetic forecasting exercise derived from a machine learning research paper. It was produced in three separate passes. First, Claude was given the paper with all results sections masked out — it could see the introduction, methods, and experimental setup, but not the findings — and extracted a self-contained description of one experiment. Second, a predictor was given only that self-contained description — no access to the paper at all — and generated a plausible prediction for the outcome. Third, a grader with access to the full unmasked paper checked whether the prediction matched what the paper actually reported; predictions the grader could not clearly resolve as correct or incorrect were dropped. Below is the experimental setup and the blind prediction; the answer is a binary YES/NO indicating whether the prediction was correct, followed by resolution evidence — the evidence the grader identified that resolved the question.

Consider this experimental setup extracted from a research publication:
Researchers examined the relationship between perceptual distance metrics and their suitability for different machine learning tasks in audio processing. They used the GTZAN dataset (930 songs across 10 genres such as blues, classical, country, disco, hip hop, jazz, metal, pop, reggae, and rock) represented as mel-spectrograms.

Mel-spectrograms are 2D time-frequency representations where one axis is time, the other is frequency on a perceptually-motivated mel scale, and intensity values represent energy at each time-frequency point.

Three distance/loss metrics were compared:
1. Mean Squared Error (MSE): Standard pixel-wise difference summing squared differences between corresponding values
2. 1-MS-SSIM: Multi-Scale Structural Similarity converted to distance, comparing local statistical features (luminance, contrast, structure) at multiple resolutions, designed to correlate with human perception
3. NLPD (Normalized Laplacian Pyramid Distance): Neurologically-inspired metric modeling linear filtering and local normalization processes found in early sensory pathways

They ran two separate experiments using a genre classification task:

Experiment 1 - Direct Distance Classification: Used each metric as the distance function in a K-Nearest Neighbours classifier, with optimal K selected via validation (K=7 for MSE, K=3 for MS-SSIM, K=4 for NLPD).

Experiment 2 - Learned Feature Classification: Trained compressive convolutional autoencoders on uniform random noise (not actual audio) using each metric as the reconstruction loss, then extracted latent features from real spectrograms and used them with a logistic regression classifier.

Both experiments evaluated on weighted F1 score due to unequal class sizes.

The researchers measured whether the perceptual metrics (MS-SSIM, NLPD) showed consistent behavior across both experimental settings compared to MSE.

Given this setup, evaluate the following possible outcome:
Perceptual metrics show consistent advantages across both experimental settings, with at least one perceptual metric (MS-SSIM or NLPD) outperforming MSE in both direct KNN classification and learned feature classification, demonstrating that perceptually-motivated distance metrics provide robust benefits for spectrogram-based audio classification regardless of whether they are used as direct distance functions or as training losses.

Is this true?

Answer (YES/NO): NO